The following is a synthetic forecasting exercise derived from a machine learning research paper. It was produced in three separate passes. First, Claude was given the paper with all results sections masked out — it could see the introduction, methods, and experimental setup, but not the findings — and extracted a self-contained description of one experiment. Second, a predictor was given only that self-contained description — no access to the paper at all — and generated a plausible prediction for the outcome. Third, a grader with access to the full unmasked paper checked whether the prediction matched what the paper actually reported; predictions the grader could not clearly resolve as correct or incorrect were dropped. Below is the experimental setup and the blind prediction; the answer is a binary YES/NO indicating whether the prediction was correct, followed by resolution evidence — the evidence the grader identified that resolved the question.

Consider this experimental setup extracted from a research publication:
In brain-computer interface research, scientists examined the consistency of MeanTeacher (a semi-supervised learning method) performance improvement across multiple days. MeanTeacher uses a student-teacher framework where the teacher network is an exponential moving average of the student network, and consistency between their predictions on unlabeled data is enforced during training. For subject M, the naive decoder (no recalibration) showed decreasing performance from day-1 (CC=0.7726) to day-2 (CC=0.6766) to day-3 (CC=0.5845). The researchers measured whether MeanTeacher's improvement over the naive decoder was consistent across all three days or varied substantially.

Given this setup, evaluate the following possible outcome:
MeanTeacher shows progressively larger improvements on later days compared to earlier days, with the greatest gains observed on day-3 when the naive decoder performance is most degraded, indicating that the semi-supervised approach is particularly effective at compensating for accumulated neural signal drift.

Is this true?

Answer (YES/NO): YES